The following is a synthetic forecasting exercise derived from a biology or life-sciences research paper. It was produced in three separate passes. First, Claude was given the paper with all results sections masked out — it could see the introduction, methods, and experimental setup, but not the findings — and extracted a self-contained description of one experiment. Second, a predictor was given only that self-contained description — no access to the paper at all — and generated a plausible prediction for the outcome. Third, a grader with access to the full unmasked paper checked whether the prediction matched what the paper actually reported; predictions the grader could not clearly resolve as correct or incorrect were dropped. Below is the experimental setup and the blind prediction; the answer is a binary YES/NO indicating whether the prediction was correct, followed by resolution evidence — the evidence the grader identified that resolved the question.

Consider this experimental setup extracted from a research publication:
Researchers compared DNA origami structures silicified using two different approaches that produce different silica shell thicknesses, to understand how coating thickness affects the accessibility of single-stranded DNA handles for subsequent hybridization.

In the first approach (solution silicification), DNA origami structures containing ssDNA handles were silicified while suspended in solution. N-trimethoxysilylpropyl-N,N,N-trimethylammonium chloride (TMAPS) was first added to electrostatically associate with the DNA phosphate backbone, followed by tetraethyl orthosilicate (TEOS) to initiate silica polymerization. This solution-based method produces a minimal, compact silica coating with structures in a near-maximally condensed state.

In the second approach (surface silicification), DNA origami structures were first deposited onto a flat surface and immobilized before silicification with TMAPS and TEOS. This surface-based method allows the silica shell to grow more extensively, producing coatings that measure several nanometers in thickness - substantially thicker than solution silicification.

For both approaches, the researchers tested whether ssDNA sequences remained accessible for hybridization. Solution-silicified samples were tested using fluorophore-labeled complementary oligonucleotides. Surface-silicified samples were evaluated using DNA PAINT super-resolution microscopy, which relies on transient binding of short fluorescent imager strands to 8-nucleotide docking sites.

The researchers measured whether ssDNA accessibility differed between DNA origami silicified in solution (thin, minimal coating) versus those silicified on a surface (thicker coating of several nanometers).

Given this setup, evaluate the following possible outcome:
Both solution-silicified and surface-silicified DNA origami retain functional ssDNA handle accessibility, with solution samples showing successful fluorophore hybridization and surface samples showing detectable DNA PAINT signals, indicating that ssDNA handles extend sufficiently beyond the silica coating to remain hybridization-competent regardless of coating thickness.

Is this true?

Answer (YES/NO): YES